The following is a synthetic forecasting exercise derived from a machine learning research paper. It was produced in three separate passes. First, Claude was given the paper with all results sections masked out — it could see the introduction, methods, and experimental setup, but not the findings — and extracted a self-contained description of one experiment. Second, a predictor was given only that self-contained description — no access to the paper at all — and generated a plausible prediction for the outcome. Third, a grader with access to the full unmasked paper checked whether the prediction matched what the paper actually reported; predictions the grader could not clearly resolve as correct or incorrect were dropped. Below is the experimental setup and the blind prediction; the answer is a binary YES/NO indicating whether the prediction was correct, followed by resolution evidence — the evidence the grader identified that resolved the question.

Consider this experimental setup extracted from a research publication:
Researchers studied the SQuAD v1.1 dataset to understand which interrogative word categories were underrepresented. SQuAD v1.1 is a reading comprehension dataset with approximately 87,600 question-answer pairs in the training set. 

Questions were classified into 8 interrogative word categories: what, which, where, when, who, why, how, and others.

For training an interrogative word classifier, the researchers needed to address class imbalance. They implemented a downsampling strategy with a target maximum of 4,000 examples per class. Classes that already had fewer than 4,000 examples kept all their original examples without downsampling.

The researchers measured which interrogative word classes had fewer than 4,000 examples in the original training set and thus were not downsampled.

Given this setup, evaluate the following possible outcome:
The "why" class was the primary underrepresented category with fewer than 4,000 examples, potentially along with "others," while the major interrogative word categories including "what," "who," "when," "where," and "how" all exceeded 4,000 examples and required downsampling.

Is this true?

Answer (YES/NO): NO